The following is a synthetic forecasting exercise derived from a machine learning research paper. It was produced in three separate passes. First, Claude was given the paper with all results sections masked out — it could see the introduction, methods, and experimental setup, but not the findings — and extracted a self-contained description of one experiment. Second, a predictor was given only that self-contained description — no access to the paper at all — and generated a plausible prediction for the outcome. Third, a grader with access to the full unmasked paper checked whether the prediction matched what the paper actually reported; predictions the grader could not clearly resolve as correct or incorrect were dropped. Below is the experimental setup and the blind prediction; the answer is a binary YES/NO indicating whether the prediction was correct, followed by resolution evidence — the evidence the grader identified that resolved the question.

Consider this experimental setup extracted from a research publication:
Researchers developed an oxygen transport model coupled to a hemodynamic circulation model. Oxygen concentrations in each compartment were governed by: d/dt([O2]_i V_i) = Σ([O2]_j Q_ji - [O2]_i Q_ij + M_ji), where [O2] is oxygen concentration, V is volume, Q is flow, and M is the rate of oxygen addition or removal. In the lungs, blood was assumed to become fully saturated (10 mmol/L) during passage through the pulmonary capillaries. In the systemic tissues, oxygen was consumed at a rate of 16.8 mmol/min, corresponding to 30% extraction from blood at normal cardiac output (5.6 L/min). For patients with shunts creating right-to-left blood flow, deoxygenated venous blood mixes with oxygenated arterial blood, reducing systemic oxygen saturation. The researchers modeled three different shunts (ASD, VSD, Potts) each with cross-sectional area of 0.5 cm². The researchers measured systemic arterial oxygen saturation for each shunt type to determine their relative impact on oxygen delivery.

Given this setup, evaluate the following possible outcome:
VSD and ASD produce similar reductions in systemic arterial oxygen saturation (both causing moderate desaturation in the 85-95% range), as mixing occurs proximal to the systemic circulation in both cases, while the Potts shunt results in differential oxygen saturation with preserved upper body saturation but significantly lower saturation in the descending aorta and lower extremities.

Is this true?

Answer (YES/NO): NO